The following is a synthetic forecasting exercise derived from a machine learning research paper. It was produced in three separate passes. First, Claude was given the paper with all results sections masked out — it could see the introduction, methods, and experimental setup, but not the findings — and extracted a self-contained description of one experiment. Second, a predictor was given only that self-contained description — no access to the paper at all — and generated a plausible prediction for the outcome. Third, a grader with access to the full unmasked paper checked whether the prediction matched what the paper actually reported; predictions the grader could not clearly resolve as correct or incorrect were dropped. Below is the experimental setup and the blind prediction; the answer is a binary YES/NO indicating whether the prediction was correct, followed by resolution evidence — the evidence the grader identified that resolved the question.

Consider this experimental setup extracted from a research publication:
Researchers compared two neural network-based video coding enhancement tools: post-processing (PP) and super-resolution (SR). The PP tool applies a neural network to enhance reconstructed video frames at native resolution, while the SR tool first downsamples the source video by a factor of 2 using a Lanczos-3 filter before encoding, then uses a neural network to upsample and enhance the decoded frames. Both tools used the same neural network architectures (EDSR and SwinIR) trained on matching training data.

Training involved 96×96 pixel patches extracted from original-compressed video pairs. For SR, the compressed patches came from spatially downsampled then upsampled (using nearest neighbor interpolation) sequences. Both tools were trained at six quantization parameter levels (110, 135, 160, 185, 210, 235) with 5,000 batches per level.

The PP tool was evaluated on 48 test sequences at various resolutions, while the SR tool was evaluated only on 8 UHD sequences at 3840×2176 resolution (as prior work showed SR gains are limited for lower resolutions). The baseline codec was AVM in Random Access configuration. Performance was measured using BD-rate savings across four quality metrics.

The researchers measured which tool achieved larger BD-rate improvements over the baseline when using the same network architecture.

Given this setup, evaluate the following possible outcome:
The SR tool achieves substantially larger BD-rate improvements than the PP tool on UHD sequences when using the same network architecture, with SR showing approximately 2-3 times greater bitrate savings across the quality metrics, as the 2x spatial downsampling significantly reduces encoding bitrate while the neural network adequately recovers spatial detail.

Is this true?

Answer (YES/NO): NO